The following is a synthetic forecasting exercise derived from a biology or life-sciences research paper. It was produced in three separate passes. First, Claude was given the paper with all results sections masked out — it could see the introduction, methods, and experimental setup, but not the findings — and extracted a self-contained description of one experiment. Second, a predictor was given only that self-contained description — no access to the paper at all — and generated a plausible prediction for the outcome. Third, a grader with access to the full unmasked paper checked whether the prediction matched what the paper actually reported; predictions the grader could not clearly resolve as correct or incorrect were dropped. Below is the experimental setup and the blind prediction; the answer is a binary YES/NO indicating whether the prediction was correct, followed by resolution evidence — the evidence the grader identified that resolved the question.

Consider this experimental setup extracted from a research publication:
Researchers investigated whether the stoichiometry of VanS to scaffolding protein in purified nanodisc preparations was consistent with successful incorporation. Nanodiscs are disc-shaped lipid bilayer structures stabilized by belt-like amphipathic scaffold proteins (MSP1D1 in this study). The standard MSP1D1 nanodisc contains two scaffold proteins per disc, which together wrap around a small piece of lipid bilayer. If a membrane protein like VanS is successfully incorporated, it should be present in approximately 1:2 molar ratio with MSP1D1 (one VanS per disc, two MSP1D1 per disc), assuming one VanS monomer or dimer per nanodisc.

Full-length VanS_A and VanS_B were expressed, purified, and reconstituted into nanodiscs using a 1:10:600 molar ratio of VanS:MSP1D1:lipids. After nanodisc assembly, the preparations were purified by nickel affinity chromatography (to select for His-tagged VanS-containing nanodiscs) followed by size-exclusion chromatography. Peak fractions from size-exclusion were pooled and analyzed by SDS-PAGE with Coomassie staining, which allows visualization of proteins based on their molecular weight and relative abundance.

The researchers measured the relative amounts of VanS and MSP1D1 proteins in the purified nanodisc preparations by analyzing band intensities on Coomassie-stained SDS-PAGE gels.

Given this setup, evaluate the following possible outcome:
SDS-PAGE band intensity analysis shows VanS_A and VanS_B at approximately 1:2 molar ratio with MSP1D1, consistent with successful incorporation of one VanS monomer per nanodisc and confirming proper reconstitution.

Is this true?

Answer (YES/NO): NO